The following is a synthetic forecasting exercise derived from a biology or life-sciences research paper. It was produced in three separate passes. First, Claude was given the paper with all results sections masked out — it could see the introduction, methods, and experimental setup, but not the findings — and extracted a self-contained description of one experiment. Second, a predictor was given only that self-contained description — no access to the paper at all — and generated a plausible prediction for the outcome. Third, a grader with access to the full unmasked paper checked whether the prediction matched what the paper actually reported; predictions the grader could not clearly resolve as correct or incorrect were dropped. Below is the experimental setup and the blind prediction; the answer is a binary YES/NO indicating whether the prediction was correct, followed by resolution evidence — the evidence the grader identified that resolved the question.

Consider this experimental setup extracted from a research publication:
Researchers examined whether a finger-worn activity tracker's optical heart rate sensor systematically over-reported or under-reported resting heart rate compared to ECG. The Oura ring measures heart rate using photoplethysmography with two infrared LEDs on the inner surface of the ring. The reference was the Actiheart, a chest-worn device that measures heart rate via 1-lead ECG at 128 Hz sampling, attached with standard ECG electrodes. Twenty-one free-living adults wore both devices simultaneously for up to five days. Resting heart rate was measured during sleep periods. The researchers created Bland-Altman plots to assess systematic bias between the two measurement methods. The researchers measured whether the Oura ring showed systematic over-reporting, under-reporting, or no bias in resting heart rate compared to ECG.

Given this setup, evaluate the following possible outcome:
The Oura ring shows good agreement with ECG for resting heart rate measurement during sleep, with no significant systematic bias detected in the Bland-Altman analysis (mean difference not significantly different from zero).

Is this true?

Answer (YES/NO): NO